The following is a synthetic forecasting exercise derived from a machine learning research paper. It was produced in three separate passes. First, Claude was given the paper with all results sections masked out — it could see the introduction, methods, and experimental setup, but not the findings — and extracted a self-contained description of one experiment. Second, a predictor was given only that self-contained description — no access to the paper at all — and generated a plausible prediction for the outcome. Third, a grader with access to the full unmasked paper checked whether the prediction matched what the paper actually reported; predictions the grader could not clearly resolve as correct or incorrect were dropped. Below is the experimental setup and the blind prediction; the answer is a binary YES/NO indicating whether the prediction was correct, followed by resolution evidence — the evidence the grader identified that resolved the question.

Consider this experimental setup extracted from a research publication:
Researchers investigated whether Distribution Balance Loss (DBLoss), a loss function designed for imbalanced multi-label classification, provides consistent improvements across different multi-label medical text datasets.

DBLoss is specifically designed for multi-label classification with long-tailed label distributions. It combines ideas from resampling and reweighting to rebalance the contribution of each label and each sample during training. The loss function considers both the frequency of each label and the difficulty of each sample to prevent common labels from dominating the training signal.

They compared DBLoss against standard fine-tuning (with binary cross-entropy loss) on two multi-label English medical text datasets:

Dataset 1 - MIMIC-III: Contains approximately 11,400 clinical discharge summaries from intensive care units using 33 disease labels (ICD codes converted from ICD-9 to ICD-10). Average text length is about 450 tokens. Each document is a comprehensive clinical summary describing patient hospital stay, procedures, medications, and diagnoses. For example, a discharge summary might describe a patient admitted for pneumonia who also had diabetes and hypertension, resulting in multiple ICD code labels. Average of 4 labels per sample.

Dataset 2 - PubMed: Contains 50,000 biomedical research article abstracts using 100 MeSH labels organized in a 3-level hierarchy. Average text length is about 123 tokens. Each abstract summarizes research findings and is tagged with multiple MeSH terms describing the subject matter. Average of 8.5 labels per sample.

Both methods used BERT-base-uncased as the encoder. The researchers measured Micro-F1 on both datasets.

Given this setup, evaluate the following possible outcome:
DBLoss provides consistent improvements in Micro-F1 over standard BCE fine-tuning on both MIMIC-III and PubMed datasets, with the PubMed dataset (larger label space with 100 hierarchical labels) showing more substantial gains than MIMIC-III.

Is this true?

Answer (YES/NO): NO